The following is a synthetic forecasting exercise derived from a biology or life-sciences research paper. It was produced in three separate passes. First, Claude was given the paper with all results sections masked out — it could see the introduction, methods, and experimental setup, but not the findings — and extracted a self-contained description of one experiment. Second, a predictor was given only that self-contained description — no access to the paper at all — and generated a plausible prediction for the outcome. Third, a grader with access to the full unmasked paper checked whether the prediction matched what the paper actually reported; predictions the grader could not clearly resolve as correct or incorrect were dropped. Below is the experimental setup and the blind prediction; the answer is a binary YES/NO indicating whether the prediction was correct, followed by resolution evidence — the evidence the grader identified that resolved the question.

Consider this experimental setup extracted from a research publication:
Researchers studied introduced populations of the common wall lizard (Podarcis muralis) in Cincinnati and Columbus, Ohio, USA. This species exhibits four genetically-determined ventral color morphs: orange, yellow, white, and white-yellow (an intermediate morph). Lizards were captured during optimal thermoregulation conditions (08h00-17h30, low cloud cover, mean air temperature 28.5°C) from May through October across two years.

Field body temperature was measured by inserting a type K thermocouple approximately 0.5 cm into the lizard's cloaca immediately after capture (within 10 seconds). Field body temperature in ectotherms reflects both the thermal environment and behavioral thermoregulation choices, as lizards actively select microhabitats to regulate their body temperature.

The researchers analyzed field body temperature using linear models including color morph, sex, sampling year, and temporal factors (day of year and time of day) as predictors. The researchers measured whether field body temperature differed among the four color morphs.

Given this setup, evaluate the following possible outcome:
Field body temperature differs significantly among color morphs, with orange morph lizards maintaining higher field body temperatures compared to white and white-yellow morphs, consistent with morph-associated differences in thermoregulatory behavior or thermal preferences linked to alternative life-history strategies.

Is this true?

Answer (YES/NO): NO